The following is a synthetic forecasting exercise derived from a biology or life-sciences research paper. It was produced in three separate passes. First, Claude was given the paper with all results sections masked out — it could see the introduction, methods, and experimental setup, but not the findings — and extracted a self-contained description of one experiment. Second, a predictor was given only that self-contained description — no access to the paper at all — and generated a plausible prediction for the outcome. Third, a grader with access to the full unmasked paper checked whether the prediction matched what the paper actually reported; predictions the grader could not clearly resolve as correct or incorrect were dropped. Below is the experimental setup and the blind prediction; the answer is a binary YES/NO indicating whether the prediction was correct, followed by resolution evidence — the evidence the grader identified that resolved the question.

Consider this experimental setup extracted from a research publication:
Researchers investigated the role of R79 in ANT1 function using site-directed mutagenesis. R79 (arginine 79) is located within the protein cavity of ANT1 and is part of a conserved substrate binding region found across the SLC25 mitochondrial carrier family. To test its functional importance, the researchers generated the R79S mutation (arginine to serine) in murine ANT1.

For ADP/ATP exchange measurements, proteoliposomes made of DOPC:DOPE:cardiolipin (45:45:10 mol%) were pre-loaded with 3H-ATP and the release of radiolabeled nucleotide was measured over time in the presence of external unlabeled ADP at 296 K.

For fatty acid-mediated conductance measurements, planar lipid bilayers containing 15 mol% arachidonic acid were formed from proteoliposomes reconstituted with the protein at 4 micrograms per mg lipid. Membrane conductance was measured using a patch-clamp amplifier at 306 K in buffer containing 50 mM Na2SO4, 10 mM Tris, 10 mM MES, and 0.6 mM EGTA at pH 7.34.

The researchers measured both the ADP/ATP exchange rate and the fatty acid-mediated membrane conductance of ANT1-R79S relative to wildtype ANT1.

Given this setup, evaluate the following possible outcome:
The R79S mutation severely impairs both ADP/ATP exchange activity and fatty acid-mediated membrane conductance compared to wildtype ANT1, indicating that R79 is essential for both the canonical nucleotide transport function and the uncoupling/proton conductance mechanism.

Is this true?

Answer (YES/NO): NO